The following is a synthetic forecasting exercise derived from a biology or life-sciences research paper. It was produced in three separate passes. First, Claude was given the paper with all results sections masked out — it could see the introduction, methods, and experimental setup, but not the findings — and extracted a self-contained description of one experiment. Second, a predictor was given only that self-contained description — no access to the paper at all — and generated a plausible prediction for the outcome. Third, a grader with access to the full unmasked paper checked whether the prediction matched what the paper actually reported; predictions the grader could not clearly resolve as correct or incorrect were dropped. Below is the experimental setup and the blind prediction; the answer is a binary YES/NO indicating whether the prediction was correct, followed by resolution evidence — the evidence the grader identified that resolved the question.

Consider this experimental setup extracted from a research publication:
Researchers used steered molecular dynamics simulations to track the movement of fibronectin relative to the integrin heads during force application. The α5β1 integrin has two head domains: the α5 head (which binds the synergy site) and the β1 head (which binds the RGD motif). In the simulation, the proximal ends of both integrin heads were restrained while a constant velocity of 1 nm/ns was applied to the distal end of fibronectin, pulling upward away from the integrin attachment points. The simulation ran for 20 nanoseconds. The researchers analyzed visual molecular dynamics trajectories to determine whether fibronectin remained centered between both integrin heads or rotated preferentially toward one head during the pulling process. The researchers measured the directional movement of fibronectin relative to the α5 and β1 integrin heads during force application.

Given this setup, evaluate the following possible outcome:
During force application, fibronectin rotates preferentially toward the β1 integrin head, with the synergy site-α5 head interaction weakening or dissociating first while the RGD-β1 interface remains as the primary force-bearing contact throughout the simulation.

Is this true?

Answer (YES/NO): YES